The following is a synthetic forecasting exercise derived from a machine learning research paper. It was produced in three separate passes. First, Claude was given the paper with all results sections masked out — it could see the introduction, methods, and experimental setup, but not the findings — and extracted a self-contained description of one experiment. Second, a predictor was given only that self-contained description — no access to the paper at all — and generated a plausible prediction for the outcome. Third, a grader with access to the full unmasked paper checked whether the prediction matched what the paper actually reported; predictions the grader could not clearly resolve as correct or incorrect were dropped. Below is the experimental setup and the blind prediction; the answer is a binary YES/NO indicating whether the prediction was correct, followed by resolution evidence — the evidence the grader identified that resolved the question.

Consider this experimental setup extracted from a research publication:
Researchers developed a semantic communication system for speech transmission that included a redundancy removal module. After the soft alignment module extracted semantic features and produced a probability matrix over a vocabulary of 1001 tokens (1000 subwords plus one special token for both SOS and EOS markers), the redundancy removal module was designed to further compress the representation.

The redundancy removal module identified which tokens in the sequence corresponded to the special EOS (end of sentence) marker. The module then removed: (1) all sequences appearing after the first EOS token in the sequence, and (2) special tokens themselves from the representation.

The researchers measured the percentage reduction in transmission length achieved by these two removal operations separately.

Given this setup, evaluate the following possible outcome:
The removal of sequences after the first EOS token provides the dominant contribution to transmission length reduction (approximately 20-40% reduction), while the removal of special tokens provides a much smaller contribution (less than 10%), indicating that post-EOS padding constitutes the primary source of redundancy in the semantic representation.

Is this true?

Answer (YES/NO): NO